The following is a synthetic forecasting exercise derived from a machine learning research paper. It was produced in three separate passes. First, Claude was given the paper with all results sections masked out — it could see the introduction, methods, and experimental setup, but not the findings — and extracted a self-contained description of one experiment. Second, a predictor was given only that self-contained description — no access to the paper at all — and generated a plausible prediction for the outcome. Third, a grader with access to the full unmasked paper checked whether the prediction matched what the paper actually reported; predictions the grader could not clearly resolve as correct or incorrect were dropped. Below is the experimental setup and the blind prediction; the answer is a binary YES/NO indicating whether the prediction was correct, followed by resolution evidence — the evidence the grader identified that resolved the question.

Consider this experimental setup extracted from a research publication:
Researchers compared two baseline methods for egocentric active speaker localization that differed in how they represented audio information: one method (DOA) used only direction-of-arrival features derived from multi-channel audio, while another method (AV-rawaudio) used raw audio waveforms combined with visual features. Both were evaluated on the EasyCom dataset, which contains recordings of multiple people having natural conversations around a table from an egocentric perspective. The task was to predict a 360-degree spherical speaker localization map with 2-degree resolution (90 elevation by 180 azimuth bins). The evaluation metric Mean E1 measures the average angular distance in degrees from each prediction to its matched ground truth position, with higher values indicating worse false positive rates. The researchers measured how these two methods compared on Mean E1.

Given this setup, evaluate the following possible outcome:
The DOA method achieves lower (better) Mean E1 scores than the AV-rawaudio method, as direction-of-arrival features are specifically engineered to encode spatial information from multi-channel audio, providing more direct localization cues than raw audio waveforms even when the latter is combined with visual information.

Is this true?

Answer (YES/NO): NO